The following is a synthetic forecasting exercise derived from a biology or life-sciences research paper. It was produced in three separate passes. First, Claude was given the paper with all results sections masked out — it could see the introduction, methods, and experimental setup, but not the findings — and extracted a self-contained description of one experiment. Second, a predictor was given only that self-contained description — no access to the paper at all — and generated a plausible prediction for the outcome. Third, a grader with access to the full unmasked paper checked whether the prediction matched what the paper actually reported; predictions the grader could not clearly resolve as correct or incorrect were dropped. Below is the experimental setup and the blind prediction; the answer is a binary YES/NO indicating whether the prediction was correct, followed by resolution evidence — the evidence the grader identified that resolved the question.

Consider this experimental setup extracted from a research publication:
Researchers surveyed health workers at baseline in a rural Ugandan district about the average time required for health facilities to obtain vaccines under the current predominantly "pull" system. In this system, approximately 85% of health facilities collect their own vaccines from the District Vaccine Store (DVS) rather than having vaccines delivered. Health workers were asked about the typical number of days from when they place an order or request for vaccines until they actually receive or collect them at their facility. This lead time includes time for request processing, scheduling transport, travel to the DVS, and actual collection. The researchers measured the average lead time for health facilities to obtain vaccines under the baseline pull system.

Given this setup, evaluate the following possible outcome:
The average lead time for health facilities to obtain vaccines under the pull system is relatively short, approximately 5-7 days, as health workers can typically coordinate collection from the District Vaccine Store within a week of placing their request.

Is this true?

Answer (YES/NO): NO